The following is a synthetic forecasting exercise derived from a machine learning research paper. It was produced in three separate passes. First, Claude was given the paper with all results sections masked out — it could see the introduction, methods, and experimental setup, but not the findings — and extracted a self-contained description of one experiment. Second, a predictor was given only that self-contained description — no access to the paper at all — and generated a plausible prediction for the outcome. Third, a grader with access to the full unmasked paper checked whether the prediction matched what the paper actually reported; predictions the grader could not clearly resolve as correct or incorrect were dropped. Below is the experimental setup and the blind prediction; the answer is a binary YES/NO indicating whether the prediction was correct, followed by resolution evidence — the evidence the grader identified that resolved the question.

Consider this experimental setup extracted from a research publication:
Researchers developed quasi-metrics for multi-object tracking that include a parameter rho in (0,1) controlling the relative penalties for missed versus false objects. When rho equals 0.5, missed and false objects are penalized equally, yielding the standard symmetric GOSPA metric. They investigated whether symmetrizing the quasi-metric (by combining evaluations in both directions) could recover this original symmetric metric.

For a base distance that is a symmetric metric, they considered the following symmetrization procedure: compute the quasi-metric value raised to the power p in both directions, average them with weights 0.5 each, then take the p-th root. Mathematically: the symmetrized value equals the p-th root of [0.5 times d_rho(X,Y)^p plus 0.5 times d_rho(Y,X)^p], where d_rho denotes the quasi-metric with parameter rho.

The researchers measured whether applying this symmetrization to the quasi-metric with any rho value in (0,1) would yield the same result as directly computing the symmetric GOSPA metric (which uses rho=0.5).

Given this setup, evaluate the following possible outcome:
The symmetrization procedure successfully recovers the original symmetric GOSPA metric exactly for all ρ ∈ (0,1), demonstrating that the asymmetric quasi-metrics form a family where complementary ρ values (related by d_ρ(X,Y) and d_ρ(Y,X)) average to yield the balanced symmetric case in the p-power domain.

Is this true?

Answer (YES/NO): YES